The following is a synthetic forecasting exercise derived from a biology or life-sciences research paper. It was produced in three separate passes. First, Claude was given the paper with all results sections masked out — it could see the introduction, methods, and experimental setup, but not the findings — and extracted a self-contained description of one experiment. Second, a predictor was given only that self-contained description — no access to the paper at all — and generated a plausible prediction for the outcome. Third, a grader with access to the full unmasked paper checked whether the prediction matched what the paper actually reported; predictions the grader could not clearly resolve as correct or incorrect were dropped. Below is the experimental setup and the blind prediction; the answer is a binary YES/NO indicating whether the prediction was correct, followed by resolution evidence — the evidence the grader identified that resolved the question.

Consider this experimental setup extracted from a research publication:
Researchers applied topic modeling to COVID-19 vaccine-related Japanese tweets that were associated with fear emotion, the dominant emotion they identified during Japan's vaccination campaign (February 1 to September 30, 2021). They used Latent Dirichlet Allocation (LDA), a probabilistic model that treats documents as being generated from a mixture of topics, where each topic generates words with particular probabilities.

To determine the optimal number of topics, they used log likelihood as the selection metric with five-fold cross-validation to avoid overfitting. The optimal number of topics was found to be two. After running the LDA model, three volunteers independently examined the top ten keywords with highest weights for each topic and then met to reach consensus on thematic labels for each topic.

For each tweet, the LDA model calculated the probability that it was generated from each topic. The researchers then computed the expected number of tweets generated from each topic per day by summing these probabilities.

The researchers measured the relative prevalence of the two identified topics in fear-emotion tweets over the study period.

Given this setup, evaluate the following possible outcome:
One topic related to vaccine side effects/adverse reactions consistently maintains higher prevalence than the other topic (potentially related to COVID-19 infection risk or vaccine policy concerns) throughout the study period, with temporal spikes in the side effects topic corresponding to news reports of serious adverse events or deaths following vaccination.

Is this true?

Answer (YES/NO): NO